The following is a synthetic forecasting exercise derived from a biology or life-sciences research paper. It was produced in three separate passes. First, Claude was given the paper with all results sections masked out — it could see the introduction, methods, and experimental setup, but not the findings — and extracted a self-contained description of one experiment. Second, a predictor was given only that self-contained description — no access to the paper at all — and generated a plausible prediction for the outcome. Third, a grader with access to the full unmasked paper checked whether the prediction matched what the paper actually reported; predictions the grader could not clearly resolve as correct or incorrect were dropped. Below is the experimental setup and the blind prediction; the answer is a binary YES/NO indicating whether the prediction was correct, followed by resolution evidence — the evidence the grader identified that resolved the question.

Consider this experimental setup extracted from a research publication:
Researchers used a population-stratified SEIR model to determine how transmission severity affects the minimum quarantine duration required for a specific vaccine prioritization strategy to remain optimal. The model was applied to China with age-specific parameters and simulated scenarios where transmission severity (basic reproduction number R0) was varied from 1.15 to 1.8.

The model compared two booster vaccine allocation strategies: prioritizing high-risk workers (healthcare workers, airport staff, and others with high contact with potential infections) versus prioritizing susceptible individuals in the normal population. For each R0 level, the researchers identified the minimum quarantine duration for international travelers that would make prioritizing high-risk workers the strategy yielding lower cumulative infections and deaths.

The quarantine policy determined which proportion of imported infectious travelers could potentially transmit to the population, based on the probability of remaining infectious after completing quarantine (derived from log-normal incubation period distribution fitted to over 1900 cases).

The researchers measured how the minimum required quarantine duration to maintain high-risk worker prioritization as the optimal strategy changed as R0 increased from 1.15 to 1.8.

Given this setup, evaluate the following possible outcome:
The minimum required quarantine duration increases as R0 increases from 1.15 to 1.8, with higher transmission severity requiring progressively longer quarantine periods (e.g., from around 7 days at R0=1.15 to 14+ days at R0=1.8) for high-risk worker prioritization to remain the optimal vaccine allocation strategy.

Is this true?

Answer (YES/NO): YES